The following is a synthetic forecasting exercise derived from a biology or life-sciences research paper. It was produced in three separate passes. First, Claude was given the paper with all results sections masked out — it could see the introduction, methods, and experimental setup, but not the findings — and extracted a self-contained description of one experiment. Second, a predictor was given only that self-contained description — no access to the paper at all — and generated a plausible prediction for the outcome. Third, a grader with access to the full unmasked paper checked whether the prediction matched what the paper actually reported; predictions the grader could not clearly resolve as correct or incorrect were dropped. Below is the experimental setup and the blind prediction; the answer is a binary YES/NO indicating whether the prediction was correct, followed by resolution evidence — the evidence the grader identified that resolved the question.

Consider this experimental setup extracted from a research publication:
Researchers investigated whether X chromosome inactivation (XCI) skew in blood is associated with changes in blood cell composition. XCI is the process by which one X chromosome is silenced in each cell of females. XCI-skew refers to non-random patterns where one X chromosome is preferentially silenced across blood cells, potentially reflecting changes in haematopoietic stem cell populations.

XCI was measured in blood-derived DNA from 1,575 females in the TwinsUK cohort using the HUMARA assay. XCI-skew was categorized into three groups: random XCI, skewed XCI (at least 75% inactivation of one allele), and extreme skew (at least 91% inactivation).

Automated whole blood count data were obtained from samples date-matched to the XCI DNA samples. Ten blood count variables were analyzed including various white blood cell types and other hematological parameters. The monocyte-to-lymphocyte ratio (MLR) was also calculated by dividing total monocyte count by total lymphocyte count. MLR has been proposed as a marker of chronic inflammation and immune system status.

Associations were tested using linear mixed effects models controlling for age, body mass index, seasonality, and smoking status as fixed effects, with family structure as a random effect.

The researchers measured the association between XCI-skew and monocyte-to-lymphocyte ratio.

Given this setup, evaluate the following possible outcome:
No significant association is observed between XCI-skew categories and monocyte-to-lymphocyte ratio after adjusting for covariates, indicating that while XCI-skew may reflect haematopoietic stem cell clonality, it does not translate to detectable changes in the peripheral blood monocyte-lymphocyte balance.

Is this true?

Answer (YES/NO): NO